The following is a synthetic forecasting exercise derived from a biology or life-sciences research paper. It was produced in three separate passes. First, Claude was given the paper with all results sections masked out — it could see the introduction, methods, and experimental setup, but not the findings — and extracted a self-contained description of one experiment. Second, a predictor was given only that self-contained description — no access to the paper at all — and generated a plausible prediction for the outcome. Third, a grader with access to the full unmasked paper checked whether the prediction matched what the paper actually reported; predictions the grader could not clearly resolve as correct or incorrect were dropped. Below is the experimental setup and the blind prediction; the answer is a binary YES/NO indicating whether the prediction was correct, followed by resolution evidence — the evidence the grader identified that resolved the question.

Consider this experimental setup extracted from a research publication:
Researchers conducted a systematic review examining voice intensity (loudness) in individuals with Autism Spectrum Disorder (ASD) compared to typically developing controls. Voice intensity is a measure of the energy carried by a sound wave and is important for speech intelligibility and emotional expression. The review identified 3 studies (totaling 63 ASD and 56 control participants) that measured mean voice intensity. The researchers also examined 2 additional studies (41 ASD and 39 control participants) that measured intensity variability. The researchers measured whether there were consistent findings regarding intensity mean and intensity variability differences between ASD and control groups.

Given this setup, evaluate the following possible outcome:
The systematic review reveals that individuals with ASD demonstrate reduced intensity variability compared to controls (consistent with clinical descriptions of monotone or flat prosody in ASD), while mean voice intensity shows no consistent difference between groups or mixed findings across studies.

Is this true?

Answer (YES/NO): NO